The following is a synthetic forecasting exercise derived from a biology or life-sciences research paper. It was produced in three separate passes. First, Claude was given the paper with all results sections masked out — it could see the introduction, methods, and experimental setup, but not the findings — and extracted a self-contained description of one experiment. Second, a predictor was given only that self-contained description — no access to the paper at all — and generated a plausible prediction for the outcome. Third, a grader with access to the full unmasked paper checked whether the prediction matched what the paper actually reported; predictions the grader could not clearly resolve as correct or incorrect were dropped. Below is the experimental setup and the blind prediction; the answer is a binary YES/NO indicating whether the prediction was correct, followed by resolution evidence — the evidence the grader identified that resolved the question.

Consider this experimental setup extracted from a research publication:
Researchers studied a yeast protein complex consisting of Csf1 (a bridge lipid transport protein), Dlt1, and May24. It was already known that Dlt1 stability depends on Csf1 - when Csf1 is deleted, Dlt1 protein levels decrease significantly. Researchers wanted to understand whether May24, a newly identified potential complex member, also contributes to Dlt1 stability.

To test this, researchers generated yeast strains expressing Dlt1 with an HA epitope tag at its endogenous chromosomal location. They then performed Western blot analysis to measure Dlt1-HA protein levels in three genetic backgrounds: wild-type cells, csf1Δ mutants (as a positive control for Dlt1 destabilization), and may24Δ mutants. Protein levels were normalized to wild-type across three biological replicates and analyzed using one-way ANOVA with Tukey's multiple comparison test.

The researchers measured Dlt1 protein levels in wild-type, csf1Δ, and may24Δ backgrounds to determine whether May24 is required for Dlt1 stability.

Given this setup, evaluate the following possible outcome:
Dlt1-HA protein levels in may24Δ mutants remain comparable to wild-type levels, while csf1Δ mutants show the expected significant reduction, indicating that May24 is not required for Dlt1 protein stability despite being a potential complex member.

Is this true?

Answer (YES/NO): NO